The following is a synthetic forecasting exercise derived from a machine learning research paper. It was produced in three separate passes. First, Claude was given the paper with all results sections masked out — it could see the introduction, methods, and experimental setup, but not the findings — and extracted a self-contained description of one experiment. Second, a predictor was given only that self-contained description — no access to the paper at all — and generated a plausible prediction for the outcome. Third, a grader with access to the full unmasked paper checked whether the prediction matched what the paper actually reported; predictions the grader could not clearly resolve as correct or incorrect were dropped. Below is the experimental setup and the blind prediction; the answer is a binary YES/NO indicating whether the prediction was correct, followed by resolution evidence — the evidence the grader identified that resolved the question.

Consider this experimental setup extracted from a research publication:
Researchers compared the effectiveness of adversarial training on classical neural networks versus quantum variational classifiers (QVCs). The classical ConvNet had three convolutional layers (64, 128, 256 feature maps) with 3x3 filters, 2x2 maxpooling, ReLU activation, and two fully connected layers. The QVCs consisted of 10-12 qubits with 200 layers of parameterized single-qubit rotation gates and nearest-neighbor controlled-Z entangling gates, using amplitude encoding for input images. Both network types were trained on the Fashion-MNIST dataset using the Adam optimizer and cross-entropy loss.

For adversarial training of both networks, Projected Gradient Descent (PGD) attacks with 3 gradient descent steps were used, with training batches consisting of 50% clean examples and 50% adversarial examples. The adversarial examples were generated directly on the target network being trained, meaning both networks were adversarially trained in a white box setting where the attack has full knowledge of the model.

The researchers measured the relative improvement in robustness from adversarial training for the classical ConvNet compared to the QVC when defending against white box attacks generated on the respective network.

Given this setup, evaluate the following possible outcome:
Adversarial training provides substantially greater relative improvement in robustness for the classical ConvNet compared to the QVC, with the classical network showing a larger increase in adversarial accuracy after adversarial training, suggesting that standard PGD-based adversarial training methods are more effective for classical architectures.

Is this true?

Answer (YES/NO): YES